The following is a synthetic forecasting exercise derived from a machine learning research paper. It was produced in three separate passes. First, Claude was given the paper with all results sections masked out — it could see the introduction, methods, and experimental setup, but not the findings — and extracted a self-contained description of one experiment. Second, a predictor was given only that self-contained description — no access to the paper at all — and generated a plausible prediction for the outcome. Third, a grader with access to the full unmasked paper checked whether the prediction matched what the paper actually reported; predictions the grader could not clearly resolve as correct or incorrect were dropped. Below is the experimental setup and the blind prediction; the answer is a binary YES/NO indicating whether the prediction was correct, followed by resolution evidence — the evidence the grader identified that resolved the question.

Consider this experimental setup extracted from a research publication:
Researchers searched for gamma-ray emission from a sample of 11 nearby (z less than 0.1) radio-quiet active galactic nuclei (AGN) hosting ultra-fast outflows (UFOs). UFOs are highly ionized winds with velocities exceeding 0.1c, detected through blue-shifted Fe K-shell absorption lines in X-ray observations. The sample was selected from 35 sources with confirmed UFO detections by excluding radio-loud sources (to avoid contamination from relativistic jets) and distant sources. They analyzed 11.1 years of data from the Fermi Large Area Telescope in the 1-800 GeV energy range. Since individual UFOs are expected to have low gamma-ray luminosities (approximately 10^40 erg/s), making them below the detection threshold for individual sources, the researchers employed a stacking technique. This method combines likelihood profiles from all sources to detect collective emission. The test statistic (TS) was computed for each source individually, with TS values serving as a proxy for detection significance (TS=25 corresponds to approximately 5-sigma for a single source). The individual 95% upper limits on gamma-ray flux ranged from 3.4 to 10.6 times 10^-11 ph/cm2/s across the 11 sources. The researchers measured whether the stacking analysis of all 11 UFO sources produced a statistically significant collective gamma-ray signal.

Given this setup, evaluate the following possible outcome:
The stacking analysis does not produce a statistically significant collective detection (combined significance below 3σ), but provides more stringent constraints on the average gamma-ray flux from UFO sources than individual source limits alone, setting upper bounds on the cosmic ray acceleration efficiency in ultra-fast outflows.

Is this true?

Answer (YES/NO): NO